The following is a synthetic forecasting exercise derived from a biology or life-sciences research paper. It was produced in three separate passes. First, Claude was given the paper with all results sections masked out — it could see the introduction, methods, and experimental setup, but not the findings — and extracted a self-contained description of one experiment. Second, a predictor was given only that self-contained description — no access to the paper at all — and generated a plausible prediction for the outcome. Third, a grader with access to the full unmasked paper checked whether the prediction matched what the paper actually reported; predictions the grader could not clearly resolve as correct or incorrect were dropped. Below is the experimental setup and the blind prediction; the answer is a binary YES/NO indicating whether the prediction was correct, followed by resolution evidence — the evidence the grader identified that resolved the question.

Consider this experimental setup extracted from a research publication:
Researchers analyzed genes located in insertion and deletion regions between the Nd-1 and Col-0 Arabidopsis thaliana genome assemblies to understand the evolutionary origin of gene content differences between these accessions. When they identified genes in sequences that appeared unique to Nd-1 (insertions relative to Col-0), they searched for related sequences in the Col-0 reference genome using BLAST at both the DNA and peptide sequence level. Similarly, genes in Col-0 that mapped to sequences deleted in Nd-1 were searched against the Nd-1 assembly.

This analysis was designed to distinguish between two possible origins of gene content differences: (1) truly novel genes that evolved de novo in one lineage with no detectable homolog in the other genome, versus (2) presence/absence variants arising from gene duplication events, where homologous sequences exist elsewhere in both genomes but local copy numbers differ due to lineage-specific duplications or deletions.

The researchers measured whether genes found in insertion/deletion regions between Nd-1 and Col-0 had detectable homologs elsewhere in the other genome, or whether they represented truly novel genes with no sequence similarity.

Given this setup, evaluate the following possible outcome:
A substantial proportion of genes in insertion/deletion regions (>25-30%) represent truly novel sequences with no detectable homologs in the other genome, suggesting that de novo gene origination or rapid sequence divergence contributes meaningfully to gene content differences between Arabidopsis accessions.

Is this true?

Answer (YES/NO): NO